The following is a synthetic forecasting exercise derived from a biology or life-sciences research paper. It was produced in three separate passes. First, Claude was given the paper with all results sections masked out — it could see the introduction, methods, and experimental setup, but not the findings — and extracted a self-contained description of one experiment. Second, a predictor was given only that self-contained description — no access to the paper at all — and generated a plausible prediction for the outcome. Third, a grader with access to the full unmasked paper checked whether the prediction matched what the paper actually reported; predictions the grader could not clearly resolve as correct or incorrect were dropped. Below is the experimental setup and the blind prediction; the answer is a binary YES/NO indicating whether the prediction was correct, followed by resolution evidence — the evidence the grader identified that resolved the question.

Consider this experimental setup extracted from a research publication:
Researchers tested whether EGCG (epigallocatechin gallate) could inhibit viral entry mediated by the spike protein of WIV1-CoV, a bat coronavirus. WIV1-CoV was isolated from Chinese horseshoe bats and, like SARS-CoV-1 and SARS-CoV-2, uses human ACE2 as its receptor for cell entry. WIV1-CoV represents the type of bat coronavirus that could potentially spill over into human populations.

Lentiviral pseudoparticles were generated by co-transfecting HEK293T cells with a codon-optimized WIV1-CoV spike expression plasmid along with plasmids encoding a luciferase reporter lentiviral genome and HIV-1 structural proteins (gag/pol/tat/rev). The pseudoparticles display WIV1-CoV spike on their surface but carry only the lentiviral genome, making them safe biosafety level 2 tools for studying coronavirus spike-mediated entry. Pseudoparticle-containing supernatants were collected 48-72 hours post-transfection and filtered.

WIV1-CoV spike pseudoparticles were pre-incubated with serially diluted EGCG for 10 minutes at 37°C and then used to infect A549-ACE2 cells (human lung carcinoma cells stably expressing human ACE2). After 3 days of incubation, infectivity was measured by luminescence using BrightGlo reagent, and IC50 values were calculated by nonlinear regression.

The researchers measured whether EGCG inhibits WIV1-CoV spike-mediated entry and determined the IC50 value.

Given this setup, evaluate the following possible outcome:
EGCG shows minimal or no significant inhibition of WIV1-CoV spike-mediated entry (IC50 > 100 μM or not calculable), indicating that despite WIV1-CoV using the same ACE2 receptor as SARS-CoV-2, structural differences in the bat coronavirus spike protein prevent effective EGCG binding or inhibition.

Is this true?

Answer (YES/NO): NO